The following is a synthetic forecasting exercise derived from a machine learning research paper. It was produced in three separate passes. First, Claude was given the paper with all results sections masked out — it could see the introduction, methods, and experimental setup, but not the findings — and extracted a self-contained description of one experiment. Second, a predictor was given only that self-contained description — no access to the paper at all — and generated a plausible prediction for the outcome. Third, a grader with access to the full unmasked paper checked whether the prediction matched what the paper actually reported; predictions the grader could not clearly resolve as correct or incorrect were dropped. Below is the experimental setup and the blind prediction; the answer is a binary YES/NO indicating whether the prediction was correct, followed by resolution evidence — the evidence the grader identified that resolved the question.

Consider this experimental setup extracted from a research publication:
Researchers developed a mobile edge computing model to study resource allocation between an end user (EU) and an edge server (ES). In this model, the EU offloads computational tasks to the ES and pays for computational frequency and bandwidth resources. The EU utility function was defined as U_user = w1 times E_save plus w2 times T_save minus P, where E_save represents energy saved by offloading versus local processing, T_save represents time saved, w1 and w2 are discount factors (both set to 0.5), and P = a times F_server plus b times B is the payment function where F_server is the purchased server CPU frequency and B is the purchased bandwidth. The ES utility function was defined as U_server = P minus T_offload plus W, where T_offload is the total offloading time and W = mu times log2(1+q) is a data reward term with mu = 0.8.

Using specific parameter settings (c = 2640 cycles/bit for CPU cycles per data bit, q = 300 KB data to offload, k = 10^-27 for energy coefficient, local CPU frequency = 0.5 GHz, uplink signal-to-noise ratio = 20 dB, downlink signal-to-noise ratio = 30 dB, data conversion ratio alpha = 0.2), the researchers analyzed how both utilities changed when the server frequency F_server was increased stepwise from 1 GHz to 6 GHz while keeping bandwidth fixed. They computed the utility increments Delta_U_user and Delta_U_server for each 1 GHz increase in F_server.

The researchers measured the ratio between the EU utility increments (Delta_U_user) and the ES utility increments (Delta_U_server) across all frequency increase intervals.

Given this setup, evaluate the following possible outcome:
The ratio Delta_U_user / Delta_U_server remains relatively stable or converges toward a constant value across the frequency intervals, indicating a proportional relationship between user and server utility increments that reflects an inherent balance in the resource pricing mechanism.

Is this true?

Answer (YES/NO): YES